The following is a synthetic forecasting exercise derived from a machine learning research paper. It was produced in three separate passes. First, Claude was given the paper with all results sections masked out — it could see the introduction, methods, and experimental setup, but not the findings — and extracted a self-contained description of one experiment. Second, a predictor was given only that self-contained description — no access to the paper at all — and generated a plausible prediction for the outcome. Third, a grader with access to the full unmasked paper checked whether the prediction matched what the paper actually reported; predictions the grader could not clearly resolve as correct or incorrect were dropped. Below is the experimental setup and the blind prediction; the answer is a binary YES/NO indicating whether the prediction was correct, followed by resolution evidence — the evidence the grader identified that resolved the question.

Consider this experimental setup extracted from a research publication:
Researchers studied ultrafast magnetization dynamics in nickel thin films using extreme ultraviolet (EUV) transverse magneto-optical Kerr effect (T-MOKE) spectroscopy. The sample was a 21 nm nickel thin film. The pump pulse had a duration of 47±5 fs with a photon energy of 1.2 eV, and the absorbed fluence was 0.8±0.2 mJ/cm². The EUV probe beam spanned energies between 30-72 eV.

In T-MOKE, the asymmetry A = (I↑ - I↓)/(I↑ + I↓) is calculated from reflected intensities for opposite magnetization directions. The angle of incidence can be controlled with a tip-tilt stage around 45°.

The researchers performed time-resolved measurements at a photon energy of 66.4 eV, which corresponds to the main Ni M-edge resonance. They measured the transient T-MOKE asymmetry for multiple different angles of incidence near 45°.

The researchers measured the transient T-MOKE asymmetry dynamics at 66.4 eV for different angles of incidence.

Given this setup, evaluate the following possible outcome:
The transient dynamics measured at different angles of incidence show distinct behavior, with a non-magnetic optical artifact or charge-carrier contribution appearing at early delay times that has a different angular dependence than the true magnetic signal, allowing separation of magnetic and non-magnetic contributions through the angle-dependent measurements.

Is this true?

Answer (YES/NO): NO